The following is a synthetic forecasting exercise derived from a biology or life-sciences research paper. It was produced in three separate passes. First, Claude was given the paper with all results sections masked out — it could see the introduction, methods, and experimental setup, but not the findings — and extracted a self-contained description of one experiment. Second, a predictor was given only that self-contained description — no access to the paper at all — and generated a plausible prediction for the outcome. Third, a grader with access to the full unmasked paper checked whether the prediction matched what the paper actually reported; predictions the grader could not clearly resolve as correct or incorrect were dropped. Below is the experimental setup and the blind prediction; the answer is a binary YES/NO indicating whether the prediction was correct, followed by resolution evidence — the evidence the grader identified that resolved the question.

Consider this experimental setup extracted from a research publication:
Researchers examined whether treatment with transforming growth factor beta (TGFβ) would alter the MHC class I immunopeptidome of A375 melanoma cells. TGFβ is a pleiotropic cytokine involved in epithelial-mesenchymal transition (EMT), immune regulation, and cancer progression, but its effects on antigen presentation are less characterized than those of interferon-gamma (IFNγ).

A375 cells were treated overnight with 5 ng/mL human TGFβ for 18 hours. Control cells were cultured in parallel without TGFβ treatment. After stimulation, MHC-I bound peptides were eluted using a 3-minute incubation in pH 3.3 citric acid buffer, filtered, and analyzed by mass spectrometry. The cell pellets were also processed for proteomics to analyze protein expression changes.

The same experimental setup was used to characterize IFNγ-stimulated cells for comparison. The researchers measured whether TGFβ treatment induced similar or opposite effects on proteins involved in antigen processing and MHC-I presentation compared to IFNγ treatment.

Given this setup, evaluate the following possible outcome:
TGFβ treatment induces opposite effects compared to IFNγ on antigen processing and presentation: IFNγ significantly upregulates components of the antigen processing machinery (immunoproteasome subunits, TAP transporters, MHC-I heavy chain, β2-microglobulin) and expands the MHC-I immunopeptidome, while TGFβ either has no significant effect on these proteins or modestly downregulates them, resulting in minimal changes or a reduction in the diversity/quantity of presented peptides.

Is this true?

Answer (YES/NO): NO